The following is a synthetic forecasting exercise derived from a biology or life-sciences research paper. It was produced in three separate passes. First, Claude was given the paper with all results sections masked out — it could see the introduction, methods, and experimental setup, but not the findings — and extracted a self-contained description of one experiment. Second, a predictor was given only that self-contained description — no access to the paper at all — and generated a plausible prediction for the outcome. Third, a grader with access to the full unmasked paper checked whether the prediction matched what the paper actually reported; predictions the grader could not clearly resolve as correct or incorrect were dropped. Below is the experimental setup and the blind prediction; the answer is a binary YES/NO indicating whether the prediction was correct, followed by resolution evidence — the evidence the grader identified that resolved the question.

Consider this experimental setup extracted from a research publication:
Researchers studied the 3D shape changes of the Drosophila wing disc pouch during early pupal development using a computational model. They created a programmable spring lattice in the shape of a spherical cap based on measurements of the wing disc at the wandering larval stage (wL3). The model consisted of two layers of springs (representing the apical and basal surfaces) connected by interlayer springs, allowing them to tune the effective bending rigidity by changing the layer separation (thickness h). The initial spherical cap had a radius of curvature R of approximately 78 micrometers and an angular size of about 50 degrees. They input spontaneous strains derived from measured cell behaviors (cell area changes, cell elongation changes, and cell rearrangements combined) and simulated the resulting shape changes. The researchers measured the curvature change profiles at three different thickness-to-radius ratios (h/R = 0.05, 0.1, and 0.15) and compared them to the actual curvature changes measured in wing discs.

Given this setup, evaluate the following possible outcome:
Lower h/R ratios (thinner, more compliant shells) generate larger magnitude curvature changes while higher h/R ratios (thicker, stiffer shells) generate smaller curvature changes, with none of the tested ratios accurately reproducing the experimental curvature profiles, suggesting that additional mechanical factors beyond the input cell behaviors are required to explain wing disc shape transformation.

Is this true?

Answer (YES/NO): NO